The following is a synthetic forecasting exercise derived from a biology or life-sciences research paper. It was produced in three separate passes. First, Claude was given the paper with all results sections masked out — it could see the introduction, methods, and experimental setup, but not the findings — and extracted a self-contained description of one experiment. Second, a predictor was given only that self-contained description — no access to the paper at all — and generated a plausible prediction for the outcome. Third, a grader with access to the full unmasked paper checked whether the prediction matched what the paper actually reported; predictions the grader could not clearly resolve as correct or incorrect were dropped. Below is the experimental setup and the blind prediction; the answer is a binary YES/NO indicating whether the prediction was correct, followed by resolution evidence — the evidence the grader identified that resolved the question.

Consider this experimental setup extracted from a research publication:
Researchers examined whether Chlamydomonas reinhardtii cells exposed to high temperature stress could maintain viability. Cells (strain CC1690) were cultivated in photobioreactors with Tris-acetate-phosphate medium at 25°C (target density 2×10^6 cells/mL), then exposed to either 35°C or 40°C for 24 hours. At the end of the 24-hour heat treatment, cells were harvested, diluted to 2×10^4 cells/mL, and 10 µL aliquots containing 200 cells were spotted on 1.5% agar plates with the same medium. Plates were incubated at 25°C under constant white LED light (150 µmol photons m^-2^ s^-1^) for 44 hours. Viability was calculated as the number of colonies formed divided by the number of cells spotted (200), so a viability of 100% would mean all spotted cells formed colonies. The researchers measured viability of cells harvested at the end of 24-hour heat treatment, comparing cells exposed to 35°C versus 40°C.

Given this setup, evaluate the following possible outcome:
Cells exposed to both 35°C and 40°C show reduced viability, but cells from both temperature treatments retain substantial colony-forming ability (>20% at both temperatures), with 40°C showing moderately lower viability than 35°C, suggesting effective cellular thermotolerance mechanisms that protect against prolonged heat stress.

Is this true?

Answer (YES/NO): NO